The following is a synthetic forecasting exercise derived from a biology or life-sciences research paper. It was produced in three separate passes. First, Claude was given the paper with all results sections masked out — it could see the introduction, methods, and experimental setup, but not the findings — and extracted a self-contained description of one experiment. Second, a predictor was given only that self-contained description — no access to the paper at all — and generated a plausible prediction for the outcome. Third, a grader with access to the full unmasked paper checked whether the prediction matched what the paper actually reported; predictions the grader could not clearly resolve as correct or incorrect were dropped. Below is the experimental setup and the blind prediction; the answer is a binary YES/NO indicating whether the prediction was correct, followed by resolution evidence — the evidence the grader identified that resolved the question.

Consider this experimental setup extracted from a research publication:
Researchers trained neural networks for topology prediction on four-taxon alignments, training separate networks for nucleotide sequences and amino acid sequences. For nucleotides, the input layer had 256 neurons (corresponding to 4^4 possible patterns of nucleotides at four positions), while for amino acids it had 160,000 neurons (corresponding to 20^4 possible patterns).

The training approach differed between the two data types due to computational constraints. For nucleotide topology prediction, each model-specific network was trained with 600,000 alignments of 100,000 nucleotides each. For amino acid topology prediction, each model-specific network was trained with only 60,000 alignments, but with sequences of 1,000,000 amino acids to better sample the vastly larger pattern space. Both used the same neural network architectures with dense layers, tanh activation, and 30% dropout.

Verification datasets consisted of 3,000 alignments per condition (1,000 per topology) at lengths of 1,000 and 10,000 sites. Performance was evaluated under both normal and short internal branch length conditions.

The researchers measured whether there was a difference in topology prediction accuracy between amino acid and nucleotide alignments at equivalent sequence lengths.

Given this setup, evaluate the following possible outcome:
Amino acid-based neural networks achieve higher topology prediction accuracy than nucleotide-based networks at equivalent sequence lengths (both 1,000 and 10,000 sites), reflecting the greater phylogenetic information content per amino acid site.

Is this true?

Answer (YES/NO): NO